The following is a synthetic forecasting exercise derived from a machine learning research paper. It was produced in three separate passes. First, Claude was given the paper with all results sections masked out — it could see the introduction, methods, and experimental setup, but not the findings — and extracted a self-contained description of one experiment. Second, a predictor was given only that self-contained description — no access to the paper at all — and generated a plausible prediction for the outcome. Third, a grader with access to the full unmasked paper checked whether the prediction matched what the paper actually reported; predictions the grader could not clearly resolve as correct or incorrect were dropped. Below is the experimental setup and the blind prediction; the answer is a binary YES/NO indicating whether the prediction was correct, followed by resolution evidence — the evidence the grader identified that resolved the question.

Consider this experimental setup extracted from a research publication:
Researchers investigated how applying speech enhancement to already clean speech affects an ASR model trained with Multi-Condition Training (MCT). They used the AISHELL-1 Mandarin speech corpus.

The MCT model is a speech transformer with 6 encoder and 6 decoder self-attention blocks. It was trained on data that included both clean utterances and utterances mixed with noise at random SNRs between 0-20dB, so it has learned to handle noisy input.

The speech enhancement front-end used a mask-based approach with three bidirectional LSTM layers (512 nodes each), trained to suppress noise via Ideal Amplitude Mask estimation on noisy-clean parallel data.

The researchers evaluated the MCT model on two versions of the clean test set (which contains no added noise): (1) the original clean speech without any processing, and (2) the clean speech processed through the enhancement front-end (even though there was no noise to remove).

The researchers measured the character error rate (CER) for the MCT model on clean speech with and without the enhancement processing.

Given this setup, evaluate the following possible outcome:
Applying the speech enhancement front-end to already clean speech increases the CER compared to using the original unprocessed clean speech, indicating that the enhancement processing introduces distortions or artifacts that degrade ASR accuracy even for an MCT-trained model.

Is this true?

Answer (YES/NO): YES